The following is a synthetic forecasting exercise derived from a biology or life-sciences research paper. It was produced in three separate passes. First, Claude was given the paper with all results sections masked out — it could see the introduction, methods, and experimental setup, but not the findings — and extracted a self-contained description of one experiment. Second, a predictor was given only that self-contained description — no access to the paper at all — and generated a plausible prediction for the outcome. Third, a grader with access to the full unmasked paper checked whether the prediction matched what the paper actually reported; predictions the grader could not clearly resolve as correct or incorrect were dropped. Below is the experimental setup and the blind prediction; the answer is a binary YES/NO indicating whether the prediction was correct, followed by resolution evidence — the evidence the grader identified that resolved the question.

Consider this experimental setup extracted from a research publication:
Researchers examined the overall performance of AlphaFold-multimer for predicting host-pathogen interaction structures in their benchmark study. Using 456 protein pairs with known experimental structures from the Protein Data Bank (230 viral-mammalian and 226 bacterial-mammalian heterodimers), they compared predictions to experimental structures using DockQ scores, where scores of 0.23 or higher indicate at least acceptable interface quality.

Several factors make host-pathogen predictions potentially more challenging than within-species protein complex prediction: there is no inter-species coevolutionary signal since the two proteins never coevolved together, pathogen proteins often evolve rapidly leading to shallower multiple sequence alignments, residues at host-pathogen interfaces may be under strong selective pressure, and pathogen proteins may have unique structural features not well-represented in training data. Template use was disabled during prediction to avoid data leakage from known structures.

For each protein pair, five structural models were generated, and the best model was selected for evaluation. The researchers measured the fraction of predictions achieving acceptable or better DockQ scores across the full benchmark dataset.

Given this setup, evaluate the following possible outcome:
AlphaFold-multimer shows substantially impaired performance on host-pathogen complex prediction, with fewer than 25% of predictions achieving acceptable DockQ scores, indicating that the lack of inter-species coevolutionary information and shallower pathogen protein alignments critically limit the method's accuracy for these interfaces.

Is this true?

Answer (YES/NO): NO